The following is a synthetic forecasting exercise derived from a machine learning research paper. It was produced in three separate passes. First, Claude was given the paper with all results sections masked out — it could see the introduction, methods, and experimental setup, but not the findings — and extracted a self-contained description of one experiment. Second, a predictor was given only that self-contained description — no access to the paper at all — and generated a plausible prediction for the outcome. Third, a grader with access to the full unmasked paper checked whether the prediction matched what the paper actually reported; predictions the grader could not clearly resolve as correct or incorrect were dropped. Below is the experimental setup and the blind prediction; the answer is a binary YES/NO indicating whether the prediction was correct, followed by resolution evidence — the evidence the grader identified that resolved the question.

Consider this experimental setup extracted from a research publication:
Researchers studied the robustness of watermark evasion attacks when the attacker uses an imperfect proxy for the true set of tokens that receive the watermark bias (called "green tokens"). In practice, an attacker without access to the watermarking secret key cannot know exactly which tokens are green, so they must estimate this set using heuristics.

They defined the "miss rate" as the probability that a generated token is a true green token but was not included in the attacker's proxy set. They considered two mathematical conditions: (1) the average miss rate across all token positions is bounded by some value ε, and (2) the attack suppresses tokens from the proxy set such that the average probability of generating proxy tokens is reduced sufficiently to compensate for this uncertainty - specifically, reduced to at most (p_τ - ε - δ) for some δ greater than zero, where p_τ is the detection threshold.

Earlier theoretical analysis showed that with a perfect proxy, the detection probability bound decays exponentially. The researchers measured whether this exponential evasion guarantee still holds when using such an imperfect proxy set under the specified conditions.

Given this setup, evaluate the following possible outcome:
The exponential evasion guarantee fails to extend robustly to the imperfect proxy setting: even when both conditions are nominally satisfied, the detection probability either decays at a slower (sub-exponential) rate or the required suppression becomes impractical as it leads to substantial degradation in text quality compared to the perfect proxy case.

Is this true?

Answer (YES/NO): NO